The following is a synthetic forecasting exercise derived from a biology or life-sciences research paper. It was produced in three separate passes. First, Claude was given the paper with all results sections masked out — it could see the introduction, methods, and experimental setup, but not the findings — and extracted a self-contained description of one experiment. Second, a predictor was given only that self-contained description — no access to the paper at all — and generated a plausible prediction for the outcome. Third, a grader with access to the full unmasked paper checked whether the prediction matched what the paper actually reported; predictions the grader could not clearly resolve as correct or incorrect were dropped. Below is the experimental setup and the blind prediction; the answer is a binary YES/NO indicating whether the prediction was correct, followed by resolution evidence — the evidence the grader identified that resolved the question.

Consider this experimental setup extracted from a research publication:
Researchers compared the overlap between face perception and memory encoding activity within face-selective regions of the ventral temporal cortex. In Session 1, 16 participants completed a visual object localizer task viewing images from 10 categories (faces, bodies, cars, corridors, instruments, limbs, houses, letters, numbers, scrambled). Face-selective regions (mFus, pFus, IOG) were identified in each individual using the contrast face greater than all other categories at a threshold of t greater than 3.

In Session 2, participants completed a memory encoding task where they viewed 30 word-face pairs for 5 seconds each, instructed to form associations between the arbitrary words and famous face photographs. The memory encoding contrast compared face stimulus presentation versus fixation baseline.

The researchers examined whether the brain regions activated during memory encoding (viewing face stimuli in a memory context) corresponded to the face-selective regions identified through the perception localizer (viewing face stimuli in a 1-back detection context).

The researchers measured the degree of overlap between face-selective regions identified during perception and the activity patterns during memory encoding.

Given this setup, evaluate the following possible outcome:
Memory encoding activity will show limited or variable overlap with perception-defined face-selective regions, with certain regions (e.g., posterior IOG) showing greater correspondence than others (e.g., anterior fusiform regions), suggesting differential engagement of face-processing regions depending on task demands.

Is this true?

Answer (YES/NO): NO